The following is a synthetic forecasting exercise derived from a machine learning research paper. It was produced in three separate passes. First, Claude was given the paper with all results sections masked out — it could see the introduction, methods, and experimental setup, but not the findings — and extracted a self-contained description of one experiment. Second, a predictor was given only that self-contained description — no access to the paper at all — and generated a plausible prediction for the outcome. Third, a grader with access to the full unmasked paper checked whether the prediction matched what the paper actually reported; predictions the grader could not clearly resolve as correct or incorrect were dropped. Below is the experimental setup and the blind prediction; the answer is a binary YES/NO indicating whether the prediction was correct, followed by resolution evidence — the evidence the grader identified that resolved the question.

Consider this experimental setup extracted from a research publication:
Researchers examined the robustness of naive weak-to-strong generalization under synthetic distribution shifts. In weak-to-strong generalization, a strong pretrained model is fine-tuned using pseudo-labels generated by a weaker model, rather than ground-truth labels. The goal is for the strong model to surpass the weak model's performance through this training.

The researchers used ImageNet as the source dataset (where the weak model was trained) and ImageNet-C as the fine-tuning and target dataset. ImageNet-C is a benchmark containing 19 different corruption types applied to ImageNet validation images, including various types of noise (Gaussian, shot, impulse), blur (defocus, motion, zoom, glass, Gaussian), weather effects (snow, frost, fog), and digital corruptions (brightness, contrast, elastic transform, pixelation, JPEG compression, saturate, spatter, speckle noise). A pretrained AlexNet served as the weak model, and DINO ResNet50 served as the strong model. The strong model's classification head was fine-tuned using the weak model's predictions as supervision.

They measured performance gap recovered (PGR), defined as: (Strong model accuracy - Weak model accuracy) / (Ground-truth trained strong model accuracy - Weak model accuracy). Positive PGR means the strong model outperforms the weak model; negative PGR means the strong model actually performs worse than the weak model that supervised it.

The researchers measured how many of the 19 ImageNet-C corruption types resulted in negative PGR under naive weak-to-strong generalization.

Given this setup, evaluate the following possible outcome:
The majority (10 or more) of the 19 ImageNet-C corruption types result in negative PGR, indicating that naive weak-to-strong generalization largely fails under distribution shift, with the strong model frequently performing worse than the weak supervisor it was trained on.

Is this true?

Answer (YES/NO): YES